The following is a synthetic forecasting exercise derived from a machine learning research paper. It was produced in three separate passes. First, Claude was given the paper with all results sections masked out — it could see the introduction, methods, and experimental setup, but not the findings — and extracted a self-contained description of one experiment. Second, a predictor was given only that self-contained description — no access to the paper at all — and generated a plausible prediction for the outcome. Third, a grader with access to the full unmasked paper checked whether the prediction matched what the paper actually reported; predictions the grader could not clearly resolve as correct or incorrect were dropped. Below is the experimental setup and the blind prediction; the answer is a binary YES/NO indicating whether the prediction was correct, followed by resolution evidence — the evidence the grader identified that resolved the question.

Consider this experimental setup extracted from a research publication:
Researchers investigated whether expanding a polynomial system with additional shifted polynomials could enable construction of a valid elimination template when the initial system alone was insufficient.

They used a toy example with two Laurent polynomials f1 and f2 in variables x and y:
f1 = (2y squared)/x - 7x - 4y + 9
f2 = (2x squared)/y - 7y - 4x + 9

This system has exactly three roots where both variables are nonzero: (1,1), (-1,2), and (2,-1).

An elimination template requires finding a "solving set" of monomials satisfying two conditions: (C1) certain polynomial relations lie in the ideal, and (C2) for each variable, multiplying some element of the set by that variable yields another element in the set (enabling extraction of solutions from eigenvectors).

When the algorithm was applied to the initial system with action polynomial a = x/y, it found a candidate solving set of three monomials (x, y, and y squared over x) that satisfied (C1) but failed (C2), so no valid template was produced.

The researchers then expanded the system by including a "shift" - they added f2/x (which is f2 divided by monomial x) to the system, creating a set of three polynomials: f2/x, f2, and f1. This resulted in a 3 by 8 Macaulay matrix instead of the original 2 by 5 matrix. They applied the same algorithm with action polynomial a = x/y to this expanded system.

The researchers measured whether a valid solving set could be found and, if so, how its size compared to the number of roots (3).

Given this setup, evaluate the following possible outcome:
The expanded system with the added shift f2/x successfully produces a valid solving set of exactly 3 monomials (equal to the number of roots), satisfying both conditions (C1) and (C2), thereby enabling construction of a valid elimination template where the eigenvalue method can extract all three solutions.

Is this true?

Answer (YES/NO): NO